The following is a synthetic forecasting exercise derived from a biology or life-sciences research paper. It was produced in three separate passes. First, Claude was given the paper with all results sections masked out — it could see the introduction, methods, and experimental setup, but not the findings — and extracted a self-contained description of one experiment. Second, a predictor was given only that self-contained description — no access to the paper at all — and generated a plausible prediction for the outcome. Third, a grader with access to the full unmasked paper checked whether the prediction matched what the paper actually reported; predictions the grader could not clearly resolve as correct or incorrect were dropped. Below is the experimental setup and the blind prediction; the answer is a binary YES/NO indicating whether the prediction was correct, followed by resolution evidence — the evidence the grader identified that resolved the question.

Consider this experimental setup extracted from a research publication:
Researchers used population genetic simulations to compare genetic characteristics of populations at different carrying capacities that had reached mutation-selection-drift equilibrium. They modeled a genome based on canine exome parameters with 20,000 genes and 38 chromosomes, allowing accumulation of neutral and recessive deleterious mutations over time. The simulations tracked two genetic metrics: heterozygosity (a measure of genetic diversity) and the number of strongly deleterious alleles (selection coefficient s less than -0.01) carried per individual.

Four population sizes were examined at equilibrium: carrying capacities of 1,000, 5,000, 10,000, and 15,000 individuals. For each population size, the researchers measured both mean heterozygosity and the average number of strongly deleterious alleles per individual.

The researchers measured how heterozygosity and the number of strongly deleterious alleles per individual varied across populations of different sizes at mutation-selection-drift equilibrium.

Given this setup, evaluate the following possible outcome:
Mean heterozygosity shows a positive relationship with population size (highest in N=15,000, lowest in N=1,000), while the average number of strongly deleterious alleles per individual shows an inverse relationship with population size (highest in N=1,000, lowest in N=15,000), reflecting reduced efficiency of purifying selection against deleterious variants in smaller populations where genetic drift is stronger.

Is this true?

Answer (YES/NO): NO